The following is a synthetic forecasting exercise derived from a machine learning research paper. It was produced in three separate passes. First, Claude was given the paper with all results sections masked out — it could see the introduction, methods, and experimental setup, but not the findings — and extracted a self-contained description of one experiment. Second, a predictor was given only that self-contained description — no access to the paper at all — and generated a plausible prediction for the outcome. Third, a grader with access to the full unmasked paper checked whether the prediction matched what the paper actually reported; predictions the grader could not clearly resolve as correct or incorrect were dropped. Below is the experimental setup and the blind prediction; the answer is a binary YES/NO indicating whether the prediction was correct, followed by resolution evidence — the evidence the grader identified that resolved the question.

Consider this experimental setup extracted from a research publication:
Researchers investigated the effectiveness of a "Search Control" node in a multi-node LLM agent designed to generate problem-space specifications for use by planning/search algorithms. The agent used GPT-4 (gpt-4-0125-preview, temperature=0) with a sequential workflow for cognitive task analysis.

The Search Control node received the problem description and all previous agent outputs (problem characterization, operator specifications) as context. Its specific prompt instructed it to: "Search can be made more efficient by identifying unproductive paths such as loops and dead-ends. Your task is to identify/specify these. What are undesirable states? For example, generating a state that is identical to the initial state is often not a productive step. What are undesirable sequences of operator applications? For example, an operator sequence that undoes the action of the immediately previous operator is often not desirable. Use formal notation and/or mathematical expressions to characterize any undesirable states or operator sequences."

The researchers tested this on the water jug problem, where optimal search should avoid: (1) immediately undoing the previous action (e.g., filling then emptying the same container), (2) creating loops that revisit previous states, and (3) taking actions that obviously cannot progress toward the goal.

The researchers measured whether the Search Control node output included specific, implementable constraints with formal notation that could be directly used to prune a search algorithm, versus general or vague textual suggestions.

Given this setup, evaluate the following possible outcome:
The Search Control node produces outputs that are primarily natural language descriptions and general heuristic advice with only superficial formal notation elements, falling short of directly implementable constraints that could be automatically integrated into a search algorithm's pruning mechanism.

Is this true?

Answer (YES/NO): YES